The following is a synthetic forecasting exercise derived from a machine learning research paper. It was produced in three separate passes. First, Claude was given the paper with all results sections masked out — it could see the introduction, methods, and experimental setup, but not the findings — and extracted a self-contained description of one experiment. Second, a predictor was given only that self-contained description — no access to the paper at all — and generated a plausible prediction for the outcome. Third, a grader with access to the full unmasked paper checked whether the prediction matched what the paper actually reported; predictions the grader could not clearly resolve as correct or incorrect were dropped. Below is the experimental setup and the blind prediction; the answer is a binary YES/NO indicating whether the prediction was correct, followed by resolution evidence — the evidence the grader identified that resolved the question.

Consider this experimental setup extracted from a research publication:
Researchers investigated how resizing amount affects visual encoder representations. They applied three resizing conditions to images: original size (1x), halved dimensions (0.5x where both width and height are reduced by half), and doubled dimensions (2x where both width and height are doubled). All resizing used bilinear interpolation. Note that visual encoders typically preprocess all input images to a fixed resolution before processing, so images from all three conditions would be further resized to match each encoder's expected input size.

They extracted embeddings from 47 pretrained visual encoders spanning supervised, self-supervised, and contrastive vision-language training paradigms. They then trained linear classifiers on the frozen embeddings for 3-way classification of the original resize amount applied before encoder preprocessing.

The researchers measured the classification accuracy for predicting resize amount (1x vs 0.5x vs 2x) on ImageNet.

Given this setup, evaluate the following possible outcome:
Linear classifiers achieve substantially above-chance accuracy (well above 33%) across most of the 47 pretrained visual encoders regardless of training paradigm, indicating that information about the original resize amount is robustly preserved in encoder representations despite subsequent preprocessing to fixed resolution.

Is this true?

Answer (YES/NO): NO